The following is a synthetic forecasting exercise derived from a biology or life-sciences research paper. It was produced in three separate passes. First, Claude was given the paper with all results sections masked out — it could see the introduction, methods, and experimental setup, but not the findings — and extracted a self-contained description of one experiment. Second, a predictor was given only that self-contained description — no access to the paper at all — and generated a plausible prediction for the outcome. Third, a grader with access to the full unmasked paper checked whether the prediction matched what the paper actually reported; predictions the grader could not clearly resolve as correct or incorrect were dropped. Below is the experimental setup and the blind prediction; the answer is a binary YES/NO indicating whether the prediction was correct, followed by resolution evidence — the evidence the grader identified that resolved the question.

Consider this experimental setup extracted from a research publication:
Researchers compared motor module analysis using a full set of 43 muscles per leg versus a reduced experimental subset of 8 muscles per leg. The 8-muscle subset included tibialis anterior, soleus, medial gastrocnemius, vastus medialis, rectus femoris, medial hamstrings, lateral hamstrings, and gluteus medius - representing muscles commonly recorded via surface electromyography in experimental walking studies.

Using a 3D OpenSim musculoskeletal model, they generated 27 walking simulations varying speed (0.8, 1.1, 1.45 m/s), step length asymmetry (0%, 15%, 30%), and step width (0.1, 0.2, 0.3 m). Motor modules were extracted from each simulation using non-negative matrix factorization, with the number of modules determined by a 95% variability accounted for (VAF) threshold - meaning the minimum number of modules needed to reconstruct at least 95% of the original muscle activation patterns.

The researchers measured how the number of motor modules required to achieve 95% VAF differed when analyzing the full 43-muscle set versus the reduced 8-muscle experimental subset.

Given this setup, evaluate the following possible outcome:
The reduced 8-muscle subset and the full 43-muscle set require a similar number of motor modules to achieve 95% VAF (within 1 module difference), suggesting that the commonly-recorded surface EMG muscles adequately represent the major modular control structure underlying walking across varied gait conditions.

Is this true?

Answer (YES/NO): NO